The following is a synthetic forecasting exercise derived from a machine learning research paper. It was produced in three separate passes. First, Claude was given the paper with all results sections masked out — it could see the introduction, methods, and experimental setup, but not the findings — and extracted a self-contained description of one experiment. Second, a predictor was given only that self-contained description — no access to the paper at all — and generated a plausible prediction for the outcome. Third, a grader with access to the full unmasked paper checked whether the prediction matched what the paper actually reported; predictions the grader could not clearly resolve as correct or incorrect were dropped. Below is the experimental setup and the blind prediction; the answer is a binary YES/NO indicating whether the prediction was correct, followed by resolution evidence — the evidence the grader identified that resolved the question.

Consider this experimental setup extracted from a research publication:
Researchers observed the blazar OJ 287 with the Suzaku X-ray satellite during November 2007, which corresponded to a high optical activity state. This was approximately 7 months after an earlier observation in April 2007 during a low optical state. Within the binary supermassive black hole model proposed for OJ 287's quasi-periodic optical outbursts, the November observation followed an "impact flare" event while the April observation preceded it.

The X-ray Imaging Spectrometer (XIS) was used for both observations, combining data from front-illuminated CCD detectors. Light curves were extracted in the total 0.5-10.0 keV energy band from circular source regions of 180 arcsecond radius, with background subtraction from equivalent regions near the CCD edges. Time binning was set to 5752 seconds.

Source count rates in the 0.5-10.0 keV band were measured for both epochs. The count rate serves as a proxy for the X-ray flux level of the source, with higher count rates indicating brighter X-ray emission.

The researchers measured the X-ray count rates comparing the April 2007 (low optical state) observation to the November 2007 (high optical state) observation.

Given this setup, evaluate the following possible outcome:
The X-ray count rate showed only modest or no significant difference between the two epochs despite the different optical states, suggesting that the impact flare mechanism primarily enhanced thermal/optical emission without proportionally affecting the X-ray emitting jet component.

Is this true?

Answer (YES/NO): NO